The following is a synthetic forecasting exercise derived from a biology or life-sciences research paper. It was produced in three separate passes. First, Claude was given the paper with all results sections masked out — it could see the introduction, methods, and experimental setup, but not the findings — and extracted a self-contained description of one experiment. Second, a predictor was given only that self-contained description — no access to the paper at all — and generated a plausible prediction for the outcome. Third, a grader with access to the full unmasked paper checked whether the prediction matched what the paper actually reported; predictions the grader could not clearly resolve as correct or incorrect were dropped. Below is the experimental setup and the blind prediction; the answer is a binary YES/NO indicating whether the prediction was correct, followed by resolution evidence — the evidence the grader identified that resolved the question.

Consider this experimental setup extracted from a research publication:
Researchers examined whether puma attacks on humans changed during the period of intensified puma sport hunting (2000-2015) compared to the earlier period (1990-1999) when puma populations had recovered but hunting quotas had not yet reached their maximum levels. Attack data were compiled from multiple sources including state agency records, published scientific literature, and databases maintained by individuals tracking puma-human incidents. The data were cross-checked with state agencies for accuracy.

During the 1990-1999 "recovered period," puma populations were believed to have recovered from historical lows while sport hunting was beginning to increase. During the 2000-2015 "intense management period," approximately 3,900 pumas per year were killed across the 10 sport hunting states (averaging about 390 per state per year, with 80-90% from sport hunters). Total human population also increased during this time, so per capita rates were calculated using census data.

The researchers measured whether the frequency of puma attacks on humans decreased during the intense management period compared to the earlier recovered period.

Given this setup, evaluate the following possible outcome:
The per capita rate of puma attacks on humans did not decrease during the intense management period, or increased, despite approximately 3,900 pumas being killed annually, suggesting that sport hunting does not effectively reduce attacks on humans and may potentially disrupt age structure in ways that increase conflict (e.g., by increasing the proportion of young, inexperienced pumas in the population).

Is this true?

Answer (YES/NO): YES